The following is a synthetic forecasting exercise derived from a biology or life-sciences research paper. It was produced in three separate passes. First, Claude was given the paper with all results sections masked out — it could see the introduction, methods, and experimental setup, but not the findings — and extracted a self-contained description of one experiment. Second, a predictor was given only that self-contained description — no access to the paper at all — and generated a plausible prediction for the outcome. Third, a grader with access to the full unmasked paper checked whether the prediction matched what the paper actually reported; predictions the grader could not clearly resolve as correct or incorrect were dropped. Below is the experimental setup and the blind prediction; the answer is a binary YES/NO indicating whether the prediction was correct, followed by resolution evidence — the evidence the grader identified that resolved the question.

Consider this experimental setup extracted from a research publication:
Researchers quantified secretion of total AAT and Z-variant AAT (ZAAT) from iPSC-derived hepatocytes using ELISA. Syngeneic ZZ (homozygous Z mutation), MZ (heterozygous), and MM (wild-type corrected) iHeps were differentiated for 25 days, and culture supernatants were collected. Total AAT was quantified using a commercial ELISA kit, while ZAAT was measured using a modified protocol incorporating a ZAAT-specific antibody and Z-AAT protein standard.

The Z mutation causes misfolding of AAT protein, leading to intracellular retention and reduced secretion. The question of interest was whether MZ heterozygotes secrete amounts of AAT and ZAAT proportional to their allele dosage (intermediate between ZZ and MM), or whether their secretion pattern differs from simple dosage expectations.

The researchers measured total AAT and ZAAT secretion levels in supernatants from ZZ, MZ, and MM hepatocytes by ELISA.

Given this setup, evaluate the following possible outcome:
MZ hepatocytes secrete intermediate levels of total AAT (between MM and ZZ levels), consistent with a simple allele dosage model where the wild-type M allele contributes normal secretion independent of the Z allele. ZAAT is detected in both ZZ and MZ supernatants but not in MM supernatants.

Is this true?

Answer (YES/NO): NO